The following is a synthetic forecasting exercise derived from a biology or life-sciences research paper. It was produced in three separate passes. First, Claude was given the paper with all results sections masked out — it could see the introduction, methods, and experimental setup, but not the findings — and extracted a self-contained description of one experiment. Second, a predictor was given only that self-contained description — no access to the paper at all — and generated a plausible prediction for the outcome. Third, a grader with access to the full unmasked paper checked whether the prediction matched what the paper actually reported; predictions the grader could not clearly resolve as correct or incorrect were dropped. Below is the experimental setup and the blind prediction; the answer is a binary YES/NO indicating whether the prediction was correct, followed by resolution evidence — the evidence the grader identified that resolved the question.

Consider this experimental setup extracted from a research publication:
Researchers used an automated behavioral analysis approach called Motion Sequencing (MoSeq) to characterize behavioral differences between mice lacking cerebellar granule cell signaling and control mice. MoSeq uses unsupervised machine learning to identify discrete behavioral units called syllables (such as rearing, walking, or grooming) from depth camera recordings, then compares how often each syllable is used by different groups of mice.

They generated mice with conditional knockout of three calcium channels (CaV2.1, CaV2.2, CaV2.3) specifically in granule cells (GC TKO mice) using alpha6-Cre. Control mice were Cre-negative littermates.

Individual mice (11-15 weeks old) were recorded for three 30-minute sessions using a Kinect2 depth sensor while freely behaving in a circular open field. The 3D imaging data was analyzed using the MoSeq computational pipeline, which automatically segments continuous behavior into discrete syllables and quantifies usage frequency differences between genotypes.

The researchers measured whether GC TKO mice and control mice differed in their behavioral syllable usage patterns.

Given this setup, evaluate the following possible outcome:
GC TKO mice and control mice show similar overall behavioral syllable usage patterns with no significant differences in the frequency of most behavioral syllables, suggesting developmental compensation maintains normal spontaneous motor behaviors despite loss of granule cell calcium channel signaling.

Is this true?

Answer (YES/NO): NO